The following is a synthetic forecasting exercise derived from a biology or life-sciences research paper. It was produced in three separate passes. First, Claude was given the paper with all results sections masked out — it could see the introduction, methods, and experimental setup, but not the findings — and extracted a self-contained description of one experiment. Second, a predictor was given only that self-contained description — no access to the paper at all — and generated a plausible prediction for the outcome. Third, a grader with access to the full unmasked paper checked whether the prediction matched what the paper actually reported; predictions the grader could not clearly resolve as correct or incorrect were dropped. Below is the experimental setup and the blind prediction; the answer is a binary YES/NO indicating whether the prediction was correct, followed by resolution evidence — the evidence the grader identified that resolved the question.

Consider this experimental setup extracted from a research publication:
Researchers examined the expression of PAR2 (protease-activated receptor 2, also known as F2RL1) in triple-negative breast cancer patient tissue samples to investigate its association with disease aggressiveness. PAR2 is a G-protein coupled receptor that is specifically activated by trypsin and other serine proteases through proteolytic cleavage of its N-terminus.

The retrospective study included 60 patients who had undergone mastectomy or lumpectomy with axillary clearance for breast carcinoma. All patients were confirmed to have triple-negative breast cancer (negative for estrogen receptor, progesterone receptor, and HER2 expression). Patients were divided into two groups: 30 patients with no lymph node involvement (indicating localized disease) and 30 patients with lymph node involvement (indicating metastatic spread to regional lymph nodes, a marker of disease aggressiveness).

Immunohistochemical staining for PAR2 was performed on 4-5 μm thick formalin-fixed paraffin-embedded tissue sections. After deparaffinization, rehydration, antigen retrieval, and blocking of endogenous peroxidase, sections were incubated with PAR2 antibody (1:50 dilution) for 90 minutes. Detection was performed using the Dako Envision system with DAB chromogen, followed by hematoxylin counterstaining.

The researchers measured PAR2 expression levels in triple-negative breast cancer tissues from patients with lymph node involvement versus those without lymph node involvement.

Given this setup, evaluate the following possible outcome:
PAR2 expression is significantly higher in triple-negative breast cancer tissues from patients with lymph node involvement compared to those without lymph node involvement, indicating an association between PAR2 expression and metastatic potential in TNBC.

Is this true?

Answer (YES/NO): NO